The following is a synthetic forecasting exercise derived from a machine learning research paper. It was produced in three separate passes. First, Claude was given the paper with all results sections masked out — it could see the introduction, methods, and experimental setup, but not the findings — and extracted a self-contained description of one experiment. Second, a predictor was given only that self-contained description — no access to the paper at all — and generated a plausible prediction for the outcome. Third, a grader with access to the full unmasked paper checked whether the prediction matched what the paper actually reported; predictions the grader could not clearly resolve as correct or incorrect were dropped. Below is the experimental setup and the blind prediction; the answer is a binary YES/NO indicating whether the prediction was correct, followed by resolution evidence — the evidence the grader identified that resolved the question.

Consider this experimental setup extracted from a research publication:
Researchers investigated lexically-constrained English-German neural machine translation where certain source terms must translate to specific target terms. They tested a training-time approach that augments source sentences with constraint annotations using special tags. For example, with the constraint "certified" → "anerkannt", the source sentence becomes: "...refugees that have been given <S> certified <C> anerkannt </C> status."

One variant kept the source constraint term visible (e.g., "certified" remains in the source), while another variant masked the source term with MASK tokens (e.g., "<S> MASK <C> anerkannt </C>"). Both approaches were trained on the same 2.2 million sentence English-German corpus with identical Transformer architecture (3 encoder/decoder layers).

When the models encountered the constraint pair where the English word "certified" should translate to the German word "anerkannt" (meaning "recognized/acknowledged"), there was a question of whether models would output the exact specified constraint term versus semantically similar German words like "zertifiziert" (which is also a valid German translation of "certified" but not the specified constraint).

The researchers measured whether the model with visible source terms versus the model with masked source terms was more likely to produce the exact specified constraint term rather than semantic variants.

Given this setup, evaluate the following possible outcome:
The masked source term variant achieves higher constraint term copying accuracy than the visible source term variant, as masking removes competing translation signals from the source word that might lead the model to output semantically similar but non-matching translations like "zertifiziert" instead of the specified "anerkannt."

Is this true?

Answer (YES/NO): YES